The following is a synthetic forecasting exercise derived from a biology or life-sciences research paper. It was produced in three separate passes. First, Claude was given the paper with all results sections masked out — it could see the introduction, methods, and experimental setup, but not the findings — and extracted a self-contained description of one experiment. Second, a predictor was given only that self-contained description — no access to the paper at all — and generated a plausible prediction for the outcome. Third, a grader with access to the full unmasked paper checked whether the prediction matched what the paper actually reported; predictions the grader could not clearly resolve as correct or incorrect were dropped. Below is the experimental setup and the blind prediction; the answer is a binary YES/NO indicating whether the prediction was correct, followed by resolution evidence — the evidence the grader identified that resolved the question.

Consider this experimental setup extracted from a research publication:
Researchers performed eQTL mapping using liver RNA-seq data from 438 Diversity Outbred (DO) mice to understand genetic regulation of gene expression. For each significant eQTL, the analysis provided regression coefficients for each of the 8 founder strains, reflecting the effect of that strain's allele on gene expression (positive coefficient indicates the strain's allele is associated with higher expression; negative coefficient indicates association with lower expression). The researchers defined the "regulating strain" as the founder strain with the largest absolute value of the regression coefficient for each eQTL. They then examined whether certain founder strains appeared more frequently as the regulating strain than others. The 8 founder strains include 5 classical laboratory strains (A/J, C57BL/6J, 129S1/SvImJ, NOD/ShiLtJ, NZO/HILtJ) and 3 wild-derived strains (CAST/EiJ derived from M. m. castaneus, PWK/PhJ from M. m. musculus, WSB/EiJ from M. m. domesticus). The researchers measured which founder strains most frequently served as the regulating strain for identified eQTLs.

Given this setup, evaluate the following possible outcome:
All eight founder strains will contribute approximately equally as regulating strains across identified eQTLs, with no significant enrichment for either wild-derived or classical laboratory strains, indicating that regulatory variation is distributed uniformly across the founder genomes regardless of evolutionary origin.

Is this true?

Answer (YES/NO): NO